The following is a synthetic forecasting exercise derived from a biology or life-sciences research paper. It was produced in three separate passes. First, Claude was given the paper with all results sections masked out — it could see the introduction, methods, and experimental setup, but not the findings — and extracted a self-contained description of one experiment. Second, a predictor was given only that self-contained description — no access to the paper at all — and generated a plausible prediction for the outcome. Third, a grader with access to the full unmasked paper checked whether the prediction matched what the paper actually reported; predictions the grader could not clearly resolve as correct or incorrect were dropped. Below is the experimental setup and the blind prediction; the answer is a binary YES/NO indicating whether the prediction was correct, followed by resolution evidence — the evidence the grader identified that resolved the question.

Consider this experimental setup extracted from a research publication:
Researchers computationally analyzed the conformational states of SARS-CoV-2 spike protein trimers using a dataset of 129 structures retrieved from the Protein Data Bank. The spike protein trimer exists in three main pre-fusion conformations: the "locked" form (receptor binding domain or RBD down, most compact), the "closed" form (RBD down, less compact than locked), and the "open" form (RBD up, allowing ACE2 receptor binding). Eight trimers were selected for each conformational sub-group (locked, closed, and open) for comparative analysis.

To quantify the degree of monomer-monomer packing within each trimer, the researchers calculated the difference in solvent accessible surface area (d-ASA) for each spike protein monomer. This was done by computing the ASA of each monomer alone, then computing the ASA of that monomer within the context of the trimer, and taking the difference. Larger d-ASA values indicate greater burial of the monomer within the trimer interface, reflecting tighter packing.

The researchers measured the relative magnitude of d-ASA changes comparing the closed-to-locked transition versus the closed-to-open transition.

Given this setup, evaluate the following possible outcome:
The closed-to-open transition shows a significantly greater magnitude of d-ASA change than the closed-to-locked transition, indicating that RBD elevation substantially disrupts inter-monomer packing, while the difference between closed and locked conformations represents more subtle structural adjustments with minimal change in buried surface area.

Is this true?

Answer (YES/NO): NO